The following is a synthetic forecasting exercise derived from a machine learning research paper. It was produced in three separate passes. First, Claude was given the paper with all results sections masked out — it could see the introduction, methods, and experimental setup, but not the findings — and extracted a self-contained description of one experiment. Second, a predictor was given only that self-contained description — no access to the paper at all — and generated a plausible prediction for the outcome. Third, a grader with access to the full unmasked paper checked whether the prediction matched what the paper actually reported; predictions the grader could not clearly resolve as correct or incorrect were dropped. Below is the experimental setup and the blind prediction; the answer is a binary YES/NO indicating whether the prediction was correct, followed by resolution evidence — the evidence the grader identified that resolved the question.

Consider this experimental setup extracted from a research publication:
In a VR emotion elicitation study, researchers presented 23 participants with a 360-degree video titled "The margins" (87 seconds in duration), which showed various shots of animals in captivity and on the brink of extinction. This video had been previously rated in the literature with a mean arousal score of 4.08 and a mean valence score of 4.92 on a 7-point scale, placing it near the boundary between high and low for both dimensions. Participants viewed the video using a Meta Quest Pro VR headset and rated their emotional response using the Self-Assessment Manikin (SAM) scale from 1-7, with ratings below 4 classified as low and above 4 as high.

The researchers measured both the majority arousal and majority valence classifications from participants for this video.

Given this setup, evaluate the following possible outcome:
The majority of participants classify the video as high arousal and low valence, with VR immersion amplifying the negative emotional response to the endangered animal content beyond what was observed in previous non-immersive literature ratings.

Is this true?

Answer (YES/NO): YES